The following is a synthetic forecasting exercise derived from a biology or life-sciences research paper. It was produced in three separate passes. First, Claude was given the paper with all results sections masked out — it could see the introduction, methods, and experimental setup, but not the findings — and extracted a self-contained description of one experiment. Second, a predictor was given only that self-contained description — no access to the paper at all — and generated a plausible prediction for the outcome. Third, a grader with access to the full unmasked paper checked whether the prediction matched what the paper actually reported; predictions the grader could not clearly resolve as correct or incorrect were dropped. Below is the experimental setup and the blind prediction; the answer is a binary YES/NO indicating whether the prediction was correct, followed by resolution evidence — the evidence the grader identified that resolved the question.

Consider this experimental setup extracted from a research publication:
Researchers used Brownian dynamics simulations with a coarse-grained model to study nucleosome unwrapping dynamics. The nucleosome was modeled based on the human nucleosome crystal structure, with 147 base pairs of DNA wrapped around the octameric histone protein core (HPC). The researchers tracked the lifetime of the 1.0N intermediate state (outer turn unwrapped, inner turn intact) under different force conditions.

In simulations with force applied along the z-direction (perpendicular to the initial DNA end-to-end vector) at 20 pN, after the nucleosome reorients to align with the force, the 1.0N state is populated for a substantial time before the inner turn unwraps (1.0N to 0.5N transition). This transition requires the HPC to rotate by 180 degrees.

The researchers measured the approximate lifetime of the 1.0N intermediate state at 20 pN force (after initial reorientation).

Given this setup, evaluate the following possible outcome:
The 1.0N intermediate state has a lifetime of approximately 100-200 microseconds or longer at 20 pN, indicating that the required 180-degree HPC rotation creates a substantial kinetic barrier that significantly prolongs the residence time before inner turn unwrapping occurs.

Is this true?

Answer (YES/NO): NO